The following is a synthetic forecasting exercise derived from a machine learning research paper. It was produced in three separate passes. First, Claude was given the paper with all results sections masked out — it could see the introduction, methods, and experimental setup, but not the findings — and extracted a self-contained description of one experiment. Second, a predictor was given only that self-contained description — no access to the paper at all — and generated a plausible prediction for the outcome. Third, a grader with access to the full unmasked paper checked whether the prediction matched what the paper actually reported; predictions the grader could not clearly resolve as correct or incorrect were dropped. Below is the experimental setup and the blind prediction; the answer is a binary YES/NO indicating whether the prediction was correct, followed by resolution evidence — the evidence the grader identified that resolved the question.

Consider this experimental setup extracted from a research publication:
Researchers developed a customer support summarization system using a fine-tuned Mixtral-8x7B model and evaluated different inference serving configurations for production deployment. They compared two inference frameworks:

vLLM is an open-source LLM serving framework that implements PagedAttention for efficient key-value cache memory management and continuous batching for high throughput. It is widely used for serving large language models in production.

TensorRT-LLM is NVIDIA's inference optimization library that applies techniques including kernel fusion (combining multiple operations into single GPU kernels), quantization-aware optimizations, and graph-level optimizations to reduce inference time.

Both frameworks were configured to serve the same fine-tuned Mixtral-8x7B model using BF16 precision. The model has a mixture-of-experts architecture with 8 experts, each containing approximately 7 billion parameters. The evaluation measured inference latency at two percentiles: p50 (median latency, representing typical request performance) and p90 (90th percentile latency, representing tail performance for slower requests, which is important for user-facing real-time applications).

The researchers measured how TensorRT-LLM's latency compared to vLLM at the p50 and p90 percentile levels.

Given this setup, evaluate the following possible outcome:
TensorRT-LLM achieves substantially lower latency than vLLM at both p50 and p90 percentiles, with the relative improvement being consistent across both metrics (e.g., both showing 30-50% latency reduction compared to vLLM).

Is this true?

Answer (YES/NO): NO